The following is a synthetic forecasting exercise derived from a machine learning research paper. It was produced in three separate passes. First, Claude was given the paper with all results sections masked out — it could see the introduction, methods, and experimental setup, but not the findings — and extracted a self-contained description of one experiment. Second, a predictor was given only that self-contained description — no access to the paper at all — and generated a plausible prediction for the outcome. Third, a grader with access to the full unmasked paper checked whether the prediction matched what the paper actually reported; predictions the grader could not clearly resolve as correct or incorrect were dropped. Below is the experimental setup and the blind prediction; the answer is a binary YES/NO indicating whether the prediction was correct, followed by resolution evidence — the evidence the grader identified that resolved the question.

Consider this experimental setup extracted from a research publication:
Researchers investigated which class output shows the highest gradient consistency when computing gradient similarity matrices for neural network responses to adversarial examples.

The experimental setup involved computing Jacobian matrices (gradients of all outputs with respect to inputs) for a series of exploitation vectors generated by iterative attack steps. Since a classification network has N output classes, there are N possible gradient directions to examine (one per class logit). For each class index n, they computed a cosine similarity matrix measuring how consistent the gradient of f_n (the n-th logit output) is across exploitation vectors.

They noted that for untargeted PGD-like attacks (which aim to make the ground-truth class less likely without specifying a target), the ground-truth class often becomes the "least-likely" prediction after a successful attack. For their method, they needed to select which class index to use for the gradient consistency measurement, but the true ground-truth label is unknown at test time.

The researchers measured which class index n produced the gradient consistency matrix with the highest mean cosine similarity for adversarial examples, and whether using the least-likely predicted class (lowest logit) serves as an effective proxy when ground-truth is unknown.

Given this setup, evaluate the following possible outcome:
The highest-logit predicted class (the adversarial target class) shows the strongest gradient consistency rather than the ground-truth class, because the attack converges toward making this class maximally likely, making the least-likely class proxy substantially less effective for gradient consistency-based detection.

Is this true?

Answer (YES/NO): NO